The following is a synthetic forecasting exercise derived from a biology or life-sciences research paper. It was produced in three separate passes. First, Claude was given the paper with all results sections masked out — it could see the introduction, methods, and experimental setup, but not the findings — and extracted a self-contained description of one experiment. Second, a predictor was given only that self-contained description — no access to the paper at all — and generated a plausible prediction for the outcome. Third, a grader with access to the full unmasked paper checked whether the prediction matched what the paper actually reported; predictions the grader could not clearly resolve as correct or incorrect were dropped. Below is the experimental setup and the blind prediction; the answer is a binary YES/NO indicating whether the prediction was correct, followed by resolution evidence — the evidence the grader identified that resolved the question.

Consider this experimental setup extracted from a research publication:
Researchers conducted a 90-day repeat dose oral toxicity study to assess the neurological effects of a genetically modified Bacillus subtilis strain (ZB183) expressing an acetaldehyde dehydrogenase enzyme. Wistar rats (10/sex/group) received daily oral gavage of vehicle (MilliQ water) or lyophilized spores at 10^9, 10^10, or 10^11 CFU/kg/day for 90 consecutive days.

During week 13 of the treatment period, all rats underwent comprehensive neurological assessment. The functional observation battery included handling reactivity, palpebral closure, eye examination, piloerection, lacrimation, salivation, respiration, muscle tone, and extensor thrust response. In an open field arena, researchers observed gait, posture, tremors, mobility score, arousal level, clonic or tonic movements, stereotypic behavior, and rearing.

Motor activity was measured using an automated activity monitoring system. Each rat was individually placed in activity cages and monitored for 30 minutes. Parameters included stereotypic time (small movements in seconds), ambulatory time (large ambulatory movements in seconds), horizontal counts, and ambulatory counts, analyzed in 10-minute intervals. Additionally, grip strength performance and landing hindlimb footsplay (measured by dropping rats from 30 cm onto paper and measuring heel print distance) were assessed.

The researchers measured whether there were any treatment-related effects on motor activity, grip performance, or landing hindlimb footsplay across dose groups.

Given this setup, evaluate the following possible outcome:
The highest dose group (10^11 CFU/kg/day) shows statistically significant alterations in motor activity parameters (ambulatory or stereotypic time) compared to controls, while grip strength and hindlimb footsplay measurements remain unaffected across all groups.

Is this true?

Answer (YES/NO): NO